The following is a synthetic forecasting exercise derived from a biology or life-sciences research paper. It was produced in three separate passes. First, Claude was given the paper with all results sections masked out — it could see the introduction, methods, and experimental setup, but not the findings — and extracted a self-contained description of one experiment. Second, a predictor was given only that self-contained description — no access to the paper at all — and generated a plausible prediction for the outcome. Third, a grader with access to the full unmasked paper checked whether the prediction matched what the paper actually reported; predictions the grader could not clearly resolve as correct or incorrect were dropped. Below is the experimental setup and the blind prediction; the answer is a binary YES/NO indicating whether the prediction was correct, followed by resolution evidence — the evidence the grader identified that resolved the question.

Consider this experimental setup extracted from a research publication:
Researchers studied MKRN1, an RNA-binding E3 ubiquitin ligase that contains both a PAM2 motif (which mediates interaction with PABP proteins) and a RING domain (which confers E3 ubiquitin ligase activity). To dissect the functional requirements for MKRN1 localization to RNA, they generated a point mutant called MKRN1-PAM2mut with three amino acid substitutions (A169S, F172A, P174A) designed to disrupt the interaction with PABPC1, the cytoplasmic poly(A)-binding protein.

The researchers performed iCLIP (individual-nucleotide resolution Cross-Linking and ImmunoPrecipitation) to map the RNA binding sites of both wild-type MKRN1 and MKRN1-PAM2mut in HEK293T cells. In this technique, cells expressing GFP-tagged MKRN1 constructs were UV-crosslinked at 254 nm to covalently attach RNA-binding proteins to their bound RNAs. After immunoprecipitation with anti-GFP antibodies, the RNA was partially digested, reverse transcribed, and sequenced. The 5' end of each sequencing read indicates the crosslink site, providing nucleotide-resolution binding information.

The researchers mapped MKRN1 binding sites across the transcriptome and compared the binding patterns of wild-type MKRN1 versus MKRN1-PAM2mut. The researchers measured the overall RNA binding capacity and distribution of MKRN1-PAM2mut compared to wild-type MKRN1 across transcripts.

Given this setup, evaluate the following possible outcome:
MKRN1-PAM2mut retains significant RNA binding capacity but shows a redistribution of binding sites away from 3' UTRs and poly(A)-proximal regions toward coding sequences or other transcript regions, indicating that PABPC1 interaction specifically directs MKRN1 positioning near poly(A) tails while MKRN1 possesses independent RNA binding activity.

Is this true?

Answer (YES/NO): NO